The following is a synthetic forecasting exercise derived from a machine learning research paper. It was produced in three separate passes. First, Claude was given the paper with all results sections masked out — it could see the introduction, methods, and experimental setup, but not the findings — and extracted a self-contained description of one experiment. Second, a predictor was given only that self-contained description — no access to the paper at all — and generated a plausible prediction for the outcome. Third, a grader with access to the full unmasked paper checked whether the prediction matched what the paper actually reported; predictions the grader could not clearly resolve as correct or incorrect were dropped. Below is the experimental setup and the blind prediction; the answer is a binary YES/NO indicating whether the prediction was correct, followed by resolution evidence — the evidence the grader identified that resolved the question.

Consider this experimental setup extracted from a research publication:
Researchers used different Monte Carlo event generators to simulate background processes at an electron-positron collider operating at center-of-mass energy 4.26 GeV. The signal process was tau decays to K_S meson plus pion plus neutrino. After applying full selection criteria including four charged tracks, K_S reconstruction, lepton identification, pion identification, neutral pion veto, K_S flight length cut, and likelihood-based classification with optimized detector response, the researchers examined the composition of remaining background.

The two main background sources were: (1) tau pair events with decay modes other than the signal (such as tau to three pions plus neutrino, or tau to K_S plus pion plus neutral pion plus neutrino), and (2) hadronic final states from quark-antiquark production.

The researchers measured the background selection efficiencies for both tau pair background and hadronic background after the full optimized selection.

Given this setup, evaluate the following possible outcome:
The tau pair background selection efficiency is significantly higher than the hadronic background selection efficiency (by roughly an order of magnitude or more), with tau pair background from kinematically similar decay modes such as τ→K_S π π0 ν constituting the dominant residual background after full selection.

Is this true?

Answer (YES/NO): NO